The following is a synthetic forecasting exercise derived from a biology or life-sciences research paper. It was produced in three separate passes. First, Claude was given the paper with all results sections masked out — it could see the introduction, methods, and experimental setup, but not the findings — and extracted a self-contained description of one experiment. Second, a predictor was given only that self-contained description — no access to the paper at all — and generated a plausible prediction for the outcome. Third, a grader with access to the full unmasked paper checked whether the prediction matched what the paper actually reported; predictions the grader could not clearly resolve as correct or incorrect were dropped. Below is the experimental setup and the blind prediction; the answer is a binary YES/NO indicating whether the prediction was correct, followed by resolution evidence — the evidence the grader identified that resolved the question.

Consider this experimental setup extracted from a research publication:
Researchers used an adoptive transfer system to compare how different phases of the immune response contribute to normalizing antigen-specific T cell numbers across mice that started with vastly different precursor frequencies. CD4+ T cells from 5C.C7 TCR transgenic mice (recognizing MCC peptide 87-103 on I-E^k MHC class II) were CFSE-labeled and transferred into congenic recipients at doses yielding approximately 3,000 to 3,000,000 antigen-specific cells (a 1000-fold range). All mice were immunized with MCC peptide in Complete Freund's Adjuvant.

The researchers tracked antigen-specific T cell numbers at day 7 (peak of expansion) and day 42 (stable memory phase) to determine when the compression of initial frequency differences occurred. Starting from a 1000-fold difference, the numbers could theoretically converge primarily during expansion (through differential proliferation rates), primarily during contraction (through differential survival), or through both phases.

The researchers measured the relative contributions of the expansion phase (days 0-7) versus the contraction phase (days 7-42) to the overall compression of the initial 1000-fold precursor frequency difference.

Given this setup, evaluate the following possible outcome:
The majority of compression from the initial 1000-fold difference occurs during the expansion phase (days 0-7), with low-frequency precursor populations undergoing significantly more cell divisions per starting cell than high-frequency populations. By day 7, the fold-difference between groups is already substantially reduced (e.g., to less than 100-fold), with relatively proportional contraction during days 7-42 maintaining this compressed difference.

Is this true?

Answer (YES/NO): NO